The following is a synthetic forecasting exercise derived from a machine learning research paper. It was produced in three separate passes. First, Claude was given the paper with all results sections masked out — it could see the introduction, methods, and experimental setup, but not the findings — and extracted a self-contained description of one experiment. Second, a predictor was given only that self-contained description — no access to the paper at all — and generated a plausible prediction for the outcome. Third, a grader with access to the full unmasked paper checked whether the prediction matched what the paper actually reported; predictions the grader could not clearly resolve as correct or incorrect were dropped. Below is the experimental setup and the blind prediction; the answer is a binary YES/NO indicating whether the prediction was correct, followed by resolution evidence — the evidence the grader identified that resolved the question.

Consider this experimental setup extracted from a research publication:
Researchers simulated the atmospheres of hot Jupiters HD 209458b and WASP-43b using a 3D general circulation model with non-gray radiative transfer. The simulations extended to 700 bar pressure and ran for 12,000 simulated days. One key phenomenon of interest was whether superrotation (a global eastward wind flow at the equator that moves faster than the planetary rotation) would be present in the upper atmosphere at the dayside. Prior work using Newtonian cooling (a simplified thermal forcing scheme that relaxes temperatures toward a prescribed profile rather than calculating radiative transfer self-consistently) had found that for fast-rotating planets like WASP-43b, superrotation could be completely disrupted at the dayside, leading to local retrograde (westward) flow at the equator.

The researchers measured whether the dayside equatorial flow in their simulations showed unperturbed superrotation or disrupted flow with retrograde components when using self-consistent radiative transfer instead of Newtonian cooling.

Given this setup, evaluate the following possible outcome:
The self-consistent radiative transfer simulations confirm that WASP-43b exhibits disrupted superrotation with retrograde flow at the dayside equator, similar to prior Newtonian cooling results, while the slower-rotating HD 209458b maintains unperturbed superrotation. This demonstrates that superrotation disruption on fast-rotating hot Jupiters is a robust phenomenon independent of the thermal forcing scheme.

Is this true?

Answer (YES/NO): NO